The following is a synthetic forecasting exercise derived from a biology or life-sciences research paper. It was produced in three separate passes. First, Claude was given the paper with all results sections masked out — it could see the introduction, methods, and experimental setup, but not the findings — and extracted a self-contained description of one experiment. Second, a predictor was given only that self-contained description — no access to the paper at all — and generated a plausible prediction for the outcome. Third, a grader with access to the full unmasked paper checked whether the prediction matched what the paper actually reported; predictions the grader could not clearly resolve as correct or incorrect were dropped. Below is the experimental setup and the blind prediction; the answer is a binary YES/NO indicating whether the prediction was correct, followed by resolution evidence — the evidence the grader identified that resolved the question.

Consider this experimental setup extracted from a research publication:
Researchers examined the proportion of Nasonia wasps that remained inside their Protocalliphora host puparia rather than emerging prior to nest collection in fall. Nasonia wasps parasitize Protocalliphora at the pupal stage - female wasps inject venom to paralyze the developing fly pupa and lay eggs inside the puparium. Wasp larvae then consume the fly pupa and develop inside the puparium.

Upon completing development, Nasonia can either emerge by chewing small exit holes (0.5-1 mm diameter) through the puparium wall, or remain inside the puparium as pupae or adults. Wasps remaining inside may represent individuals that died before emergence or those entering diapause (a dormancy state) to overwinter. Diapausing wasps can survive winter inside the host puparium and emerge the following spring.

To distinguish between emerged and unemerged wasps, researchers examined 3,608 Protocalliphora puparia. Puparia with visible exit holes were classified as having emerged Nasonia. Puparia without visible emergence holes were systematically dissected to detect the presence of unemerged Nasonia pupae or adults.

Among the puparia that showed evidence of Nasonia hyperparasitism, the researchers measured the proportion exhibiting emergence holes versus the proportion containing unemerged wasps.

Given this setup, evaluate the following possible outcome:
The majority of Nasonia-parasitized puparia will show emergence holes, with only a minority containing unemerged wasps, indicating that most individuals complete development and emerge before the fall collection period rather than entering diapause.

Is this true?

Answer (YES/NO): YES